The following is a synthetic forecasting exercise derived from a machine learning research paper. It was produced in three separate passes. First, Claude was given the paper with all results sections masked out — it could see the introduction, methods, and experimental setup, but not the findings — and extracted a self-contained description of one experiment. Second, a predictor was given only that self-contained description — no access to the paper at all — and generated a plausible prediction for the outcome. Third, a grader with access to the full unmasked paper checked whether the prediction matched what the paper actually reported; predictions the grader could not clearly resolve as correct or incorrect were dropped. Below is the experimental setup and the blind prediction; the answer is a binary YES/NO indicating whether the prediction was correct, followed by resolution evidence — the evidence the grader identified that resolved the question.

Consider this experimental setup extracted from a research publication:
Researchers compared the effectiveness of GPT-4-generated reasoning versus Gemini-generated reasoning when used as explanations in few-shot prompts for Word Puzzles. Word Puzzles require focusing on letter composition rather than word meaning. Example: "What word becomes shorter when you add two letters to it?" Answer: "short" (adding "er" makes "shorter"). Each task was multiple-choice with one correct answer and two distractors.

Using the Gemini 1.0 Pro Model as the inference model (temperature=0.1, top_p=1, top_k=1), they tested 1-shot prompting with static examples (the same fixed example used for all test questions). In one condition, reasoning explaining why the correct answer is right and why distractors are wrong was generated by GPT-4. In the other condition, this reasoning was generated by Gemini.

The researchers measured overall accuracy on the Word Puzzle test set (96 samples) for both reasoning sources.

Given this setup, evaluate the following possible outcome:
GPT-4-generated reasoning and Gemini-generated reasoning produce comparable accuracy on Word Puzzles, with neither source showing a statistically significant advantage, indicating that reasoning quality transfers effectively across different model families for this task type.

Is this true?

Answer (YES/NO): NO